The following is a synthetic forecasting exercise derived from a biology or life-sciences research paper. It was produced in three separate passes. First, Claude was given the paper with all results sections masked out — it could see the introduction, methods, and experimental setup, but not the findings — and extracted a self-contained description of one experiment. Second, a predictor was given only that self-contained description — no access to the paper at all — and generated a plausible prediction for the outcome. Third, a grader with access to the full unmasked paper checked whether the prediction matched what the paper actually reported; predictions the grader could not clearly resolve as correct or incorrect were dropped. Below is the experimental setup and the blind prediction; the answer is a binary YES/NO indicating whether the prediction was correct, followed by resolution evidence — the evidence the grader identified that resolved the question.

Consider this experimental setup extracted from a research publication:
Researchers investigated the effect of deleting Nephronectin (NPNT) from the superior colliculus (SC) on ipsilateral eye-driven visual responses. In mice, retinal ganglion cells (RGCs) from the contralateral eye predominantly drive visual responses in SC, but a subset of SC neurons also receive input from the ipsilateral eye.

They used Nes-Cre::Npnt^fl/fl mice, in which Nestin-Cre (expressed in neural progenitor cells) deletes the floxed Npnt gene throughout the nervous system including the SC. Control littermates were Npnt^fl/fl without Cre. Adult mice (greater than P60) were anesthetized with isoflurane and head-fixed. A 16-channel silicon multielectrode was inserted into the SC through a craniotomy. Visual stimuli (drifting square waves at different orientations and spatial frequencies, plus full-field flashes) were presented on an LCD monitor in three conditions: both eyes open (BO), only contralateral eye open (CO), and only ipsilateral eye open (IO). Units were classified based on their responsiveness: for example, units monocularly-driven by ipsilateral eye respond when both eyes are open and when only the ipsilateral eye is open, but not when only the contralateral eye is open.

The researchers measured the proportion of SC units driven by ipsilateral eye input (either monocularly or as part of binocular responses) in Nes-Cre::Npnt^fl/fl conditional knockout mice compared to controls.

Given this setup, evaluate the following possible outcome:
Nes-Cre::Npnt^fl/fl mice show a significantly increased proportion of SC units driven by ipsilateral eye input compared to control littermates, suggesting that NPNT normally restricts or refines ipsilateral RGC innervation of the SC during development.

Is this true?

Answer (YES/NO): NO